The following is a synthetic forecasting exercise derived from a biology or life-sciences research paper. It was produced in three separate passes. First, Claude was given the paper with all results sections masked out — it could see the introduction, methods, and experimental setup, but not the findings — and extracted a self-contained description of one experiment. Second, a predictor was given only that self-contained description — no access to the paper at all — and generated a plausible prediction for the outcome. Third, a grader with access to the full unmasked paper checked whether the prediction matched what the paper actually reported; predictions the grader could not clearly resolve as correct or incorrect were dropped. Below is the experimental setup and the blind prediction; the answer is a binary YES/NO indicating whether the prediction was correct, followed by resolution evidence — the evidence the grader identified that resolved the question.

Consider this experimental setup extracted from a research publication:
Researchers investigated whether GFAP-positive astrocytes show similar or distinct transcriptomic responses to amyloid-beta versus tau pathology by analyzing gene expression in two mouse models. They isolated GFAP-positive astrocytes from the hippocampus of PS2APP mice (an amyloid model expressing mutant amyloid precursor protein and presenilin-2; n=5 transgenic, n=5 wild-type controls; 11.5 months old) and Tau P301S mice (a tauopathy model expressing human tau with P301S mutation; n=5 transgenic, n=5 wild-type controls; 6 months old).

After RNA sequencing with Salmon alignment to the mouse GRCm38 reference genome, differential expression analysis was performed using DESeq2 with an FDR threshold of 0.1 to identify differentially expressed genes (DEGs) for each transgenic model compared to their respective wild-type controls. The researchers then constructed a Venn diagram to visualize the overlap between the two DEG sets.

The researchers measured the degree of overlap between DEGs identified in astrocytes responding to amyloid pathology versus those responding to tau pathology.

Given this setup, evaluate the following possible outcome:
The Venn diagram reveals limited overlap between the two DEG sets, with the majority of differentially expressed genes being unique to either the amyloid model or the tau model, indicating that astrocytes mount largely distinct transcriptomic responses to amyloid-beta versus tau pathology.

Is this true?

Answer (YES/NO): YES